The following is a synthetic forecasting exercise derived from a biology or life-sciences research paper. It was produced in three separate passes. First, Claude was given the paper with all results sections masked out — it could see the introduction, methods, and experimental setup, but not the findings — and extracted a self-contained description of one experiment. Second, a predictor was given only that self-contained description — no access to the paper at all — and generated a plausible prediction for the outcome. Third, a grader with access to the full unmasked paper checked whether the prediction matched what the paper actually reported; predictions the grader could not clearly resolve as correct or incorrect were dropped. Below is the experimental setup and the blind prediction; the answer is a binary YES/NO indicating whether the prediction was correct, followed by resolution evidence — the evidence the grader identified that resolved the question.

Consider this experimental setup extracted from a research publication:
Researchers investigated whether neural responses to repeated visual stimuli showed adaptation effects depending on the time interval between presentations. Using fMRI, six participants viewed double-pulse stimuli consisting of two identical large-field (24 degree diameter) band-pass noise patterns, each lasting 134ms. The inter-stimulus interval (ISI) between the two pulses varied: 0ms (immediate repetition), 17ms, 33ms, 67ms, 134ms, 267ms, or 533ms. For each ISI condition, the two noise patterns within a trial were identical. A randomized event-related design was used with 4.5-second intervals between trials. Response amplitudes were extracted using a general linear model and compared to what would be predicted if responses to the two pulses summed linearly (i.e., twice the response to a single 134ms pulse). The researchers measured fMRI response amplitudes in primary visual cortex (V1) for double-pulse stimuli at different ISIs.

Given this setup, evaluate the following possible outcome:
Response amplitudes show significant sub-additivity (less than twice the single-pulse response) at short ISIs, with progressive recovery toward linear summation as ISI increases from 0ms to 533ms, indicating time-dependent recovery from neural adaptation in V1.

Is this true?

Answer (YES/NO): YES